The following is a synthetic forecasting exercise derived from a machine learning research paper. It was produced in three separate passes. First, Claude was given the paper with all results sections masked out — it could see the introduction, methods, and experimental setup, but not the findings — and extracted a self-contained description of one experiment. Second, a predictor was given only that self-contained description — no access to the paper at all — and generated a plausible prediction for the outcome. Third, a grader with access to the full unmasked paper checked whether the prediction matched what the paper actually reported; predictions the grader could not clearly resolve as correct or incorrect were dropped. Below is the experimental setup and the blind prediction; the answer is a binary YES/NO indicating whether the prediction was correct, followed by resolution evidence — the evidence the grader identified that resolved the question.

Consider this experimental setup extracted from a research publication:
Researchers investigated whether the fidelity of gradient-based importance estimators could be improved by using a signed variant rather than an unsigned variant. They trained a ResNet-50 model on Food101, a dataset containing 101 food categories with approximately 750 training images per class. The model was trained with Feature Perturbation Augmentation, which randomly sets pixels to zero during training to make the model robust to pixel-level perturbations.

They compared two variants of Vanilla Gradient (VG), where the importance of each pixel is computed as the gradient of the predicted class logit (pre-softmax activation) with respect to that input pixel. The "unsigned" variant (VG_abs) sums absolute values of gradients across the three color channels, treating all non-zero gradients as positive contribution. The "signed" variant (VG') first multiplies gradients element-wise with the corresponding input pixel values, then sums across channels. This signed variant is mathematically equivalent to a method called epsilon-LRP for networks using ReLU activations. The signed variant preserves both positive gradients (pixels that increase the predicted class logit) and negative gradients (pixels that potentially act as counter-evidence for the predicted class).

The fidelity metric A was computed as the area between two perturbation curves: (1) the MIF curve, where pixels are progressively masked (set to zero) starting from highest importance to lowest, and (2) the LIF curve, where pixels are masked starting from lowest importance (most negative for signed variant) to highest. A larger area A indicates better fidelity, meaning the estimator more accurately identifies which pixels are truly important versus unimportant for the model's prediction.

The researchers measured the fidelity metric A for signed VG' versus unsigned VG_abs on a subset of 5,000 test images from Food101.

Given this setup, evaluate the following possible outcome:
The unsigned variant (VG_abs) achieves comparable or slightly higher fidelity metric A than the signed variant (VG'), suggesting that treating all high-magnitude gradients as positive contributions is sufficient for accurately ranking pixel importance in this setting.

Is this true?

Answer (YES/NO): NO